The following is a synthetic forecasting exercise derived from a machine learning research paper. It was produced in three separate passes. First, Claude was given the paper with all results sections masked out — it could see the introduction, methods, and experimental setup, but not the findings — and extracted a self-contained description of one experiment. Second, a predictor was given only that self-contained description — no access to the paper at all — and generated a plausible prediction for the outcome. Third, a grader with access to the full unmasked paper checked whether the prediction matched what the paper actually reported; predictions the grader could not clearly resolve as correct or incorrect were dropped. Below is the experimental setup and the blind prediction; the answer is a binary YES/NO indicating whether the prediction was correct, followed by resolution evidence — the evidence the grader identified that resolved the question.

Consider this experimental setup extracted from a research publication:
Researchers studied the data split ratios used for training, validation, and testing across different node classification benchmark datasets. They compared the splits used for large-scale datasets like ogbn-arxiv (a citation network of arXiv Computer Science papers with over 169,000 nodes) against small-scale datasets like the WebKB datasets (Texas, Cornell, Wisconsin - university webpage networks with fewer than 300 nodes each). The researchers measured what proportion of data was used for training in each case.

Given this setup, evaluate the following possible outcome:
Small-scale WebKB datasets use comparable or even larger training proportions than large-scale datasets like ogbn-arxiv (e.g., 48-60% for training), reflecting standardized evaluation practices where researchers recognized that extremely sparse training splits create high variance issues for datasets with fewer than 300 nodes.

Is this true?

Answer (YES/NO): YES